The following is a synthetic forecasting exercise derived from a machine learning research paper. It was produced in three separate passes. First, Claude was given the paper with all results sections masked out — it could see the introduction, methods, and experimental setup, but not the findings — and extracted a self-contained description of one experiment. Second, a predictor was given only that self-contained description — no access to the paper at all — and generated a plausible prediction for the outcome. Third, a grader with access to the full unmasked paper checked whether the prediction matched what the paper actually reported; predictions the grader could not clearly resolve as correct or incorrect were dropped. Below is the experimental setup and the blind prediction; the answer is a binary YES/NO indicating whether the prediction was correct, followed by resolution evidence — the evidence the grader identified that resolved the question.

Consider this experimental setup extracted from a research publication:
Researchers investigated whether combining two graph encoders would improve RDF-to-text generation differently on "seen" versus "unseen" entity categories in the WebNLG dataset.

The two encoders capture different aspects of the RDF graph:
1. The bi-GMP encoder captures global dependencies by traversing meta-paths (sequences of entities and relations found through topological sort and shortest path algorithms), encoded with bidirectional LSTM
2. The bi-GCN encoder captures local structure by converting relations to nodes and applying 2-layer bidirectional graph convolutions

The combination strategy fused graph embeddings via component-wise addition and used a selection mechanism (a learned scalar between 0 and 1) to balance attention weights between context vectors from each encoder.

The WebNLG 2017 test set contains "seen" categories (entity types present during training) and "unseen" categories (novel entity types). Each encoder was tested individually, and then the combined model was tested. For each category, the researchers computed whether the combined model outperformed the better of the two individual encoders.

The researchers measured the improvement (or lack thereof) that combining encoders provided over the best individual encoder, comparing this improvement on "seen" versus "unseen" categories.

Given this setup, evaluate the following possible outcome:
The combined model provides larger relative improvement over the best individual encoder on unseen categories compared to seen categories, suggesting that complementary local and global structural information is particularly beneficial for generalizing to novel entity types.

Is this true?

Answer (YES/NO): NO